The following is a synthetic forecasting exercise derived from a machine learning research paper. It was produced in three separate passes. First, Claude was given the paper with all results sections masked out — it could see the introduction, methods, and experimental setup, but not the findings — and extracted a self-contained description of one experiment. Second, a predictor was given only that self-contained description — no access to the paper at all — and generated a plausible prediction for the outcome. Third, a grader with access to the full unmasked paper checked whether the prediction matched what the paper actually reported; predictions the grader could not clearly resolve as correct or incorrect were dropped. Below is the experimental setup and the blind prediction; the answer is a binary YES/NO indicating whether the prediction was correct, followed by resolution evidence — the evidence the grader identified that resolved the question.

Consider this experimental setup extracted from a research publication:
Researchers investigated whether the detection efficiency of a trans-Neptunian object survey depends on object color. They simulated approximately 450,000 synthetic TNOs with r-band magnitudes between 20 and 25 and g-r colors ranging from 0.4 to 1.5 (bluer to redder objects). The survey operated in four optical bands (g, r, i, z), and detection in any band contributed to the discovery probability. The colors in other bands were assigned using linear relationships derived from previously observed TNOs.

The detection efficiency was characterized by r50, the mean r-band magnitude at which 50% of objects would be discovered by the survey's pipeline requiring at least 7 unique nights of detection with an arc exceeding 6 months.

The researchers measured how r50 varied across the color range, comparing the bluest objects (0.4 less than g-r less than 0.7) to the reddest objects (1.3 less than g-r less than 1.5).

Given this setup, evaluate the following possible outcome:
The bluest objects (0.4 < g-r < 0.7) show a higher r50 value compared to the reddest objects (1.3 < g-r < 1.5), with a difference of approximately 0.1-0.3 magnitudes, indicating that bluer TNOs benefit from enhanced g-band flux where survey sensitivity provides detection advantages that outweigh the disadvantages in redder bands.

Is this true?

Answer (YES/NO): NO